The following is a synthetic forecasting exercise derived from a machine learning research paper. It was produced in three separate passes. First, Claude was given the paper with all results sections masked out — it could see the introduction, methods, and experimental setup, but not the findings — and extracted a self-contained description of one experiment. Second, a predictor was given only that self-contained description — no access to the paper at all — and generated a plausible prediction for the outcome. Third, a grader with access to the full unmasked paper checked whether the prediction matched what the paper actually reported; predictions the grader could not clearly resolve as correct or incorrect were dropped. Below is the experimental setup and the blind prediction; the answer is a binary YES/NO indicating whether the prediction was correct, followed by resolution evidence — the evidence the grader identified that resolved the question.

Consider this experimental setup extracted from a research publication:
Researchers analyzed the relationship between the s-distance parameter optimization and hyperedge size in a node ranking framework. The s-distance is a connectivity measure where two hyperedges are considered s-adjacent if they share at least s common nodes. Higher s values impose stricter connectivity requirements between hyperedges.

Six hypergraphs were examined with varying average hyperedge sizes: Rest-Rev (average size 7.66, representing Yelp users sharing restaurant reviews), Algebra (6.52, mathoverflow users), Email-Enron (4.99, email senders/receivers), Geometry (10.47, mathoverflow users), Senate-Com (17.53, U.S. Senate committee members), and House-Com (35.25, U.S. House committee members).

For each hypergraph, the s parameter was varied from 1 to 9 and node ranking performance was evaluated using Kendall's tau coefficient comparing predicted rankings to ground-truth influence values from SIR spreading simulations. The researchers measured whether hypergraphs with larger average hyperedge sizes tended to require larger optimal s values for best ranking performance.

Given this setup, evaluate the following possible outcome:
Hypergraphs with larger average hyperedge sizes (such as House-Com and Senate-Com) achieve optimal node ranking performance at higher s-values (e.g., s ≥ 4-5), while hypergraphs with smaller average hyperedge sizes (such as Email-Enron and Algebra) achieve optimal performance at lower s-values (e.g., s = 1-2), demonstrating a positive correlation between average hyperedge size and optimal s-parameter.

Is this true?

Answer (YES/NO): NO